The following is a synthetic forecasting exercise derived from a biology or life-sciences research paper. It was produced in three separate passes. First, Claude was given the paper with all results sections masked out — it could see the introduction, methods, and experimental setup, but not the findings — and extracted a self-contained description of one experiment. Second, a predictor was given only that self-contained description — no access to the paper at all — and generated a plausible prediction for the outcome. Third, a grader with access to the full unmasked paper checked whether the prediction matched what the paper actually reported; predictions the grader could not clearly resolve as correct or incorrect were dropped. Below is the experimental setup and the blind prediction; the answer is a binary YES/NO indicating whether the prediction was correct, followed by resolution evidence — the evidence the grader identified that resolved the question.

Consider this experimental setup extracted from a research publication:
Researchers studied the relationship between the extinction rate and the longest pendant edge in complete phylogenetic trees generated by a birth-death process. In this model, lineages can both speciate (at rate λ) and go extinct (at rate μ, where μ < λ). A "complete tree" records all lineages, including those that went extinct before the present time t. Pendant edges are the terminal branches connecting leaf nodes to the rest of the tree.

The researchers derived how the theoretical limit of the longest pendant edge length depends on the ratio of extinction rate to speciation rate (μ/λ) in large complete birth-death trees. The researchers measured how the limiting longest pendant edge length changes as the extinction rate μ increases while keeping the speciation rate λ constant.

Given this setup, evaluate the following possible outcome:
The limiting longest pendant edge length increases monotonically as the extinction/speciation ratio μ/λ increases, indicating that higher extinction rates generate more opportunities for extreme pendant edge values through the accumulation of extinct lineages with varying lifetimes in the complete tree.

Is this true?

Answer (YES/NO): NO